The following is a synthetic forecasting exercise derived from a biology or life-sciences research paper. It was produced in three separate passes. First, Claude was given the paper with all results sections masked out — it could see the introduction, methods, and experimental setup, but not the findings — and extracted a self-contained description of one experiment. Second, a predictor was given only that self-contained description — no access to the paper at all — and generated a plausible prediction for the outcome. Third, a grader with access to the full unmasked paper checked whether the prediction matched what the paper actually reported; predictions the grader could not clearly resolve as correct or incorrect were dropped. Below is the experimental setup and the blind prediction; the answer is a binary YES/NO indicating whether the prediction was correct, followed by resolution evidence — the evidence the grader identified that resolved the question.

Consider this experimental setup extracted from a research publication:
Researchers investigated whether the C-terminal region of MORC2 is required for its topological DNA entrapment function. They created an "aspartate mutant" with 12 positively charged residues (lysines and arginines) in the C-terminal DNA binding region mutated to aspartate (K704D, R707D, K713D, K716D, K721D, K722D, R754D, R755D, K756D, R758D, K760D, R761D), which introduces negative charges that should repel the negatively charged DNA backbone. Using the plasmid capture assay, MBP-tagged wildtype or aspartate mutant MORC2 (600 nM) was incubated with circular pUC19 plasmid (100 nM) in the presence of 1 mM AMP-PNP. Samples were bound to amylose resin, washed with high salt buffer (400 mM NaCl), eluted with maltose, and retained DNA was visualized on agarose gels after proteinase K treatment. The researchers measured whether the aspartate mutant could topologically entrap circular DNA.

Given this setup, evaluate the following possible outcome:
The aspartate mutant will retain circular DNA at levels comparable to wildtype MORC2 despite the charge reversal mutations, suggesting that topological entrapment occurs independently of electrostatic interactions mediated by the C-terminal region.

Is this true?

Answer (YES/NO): NO